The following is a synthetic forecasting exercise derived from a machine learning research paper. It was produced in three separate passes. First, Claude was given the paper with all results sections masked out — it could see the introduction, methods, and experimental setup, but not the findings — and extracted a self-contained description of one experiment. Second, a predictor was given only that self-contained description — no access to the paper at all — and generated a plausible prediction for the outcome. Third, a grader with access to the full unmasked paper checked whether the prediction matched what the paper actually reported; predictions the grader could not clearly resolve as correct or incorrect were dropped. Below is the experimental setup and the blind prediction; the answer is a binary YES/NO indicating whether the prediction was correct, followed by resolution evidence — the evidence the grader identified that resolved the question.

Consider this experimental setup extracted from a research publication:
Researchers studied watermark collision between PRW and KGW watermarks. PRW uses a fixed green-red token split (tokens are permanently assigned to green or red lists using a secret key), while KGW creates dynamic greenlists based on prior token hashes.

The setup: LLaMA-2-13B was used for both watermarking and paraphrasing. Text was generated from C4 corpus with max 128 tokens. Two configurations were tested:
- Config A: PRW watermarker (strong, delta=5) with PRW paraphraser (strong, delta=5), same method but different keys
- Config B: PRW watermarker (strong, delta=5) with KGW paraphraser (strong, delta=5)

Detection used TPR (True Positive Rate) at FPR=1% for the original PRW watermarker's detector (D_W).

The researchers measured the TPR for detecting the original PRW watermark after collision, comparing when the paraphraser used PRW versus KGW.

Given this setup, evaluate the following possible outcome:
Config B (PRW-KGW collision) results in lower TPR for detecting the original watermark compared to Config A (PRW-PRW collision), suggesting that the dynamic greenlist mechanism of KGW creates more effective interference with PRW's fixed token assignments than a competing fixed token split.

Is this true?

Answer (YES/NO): NO